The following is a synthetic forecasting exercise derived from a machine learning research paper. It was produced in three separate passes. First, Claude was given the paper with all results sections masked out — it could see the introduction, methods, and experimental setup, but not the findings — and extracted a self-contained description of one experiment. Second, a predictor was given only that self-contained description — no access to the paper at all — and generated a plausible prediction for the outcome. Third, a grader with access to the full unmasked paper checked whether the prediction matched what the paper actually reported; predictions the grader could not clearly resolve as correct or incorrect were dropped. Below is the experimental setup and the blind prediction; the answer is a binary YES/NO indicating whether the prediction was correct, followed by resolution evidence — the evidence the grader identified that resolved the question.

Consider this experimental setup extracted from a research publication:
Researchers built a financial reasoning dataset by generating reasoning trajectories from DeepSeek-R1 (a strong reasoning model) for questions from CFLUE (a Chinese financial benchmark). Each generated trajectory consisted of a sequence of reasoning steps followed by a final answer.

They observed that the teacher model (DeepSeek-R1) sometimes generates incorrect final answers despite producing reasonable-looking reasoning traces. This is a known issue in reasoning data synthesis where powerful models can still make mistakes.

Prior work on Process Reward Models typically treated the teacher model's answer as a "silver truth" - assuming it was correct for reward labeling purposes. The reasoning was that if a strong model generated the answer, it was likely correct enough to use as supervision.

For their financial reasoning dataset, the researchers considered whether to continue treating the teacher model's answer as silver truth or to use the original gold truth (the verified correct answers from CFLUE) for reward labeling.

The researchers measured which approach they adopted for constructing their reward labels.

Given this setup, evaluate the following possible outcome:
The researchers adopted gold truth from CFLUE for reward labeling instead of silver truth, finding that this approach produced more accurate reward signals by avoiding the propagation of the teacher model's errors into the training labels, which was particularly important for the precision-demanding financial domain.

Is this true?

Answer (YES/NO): NO